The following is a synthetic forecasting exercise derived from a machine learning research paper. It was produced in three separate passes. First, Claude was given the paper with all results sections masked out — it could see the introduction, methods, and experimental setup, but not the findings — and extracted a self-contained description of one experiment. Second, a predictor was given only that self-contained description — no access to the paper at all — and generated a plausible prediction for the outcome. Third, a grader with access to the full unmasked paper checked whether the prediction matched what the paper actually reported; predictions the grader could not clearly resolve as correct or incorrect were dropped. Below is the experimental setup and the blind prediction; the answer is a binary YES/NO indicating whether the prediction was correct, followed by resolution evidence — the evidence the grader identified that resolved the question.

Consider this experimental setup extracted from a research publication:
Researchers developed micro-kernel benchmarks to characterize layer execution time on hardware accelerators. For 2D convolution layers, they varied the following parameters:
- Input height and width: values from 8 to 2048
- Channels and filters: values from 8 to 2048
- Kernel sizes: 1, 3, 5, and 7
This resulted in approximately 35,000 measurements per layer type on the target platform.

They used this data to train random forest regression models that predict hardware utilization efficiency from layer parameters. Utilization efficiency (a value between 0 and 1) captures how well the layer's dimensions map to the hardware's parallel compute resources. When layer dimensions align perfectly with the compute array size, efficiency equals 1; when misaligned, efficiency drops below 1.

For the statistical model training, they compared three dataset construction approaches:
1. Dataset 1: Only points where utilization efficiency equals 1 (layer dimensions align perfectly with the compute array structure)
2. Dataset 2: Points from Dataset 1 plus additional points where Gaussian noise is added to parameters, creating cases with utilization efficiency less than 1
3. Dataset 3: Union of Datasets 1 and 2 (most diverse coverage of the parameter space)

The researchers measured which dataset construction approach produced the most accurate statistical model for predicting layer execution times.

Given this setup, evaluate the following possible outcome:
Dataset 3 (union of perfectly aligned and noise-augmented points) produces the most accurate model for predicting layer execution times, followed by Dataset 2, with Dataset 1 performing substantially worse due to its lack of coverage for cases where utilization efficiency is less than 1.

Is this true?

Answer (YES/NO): NO